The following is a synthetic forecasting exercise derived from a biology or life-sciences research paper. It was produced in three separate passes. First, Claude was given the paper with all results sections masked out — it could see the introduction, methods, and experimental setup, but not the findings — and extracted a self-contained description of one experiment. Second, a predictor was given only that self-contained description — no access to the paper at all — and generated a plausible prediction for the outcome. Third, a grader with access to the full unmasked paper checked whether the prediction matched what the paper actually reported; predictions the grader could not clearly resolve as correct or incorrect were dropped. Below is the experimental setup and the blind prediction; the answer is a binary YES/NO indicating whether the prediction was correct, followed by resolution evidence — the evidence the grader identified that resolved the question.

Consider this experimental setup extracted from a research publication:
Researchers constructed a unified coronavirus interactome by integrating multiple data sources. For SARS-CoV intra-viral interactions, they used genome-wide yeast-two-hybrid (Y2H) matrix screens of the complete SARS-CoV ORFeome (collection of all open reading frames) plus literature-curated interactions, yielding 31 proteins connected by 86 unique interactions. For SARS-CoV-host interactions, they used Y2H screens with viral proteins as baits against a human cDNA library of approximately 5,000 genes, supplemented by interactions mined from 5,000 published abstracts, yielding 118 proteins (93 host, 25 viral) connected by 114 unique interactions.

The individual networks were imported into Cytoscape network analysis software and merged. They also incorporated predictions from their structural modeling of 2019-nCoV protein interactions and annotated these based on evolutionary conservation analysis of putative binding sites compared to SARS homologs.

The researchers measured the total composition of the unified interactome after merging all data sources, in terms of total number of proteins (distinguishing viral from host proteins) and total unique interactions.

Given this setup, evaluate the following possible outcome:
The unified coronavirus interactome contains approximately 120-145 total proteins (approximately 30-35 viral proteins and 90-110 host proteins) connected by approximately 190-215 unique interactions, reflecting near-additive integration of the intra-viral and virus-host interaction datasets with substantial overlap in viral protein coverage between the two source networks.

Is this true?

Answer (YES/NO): YES